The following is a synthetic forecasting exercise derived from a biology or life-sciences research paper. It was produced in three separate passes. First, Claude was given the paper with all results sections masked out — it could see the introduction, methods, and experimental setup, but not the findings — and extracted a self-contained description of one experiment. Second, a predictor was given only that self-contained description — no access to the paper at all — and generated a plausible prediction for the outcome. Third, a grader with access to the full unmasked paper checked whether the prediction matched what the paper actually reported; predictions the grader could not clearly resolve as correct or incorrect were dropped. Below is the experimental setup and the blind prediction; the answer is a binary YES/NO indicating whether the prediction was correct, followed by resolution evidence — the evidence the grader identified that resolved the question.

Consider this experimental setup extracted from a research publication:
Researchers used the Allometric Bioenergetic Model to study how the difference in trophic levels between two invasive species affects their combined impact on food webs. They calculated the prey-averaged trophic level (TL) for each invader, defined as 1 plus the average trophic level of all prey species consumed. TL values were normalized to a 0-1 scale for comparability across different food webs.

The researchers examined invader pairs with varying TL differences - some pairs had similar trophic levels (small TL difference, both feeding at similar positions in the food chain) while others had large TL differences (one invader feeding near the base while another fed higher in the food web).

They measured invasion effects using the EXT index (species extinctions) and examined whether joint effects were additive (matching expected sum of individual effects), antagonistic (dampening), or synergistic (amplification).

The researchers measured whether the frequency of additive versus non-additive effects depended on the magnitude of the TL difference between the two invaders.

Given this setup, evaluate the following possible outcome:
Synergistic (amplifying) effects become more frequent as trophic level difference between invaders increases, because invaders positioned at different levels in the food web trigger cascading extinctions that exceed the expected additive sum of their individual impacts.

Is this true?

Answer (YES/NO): NO